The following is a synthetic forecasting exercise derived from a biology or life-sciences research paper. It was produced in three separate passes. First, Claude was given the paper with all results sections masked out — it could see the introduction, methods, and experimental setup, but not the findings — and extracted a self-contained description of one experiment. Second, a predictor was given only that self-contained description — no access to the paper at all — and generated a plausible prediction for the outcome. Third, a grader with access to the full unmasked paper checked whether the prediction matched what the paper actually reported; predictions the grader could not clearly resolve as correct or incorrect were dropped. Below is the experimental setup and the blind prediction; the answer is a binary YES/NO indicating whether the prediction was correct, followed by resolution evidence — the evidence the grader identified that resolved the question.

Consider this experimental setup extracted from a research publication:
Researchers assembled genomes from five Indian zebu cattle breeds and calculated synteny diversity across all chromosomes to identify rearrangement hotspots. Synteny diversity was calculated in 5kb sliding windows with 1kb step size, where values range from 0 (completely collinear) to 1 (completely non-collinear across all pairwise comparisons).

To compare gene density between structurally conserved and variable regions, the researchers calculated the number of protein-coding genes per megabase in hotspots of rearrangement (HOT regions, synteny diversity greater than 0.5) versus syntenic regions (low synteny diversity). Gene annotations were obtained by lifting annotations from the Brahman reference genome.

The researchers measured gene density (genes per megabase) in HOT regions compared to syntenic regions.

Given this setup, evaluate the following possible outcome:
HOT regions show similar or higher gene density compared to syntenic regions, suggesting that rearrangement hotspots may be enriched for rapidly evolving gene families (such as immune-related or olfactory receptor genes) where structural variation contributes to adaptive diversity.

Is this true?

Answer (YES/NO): NO